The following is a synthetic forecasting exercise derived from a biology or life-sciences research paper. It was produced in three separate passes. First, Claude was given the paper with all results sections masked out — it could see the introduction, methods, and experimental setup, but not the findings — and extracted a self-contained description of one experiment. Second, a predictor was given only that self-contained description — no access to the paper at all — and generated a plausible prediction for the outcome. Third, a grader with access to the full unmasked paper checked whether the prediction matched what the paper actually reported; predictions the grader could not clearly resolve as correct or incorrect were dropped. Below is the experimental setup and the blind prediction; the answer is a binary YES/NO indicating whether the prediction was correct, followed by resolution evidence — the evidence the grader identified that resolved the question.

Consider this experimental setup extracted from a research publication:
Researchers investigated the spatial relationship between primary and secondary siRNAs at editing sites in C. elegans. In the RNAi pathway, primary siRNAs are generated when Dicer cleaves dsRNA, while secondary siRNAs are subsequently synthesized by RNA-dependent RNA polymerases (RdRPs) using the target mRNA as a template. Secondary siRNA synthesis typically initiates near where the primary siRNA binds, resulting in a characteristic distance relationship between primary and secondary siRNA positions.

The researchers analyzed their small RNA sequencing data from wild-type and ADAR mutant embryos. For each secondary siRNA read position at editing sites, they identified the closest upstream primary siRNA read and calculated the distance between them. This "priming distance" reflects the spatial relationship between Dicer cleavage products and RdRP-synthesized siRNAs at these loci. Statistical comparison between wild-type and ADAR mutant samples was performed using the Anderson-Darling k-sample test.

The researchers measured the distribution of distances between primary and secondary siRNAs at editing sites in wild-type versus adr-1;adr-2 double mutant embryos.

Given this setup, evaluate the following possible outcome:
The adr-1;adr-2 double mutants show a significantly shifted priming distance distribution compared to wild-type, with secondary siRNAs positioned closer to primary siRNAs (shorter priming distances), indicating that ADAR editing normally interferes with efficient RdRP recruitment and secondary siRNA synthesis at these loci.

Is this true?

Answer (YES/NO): YES